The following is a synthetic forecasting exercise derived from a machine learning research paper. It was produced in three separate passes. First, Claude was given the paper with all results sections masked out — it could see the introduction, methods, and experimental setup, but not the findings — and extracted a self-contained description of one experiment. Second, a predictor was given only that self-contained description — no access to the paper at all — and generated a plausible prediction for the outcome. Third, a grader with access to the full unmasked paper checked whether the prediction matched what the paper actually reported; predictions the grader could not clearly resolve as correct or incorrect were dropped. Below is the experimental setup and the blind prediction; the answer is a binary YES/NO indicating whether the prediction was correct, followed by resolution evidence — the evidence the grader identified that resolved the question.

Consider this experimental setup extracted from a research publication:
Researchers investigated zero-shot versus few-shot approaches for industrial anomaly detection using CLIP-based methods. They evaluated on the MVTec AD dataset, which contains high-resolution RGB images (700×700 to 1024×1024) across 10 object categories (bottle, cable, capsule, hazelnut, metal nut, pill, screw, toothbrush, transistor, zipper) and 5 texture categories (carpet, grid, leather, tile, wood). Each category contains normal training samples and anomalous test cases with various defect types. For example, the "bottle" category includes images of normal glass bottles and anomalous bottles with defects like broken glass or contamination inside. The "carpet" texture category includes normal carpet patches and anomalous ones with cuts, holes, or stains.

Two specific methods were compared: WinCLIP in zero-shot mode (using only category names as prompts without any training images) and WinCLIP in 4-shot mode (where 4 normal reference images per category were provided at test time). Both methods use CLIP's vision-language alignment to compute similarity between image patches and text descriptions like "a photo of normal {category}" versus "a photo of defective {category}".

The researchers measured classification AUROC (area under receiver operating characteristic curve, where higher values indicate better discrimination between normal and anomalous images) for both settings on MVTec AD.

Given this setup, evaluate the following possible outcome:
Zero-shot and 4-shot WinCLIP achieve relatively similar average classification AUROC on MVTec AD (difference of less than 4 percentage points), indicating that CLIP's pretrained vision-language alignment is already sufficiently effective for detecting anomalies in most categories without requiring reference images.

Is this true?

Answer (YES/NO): YES